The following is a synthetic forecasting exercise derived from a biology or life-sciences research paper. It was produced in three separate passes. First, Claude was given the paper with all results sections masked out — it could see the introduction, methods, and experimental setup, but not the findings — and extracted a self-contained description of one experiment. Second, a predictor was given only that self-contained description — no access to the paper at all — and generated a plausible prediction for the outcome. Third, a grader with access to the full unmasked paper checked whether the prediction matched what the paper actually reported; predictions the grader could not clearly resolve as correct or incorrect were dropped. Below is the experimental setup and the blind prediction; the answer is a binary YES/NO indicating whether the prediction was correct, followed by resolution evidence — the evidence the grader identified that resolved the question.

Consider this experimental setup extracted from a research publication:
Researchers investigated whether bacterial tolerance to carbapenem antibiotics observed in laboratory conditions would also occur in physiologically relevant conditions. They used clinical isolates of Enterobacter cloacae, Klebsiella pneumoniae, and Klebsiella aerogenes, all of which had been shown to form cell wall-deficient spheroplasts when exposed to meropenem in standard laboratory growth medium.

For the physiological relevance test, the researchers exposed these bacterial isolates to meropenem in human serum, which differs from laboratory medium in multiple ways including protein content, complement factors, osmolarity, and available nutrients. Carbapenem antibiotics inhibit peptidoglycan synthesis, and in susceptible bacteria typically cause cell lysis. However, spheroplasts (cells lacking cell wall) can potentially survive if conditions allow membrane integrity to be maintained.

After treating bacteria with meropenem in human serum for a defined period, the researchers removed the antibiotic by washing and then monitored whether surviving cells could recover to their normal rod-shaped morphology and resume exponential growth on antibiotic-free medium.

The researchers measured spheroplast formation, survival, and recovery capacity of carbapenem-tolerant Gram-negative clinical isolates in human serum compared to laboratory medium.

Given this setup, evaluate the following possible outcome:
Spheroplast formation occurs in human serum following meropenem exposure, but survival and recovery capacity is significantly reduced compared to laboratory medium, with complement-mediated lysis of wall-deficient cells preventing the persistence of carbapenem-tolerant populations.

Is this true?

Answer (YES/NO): NO